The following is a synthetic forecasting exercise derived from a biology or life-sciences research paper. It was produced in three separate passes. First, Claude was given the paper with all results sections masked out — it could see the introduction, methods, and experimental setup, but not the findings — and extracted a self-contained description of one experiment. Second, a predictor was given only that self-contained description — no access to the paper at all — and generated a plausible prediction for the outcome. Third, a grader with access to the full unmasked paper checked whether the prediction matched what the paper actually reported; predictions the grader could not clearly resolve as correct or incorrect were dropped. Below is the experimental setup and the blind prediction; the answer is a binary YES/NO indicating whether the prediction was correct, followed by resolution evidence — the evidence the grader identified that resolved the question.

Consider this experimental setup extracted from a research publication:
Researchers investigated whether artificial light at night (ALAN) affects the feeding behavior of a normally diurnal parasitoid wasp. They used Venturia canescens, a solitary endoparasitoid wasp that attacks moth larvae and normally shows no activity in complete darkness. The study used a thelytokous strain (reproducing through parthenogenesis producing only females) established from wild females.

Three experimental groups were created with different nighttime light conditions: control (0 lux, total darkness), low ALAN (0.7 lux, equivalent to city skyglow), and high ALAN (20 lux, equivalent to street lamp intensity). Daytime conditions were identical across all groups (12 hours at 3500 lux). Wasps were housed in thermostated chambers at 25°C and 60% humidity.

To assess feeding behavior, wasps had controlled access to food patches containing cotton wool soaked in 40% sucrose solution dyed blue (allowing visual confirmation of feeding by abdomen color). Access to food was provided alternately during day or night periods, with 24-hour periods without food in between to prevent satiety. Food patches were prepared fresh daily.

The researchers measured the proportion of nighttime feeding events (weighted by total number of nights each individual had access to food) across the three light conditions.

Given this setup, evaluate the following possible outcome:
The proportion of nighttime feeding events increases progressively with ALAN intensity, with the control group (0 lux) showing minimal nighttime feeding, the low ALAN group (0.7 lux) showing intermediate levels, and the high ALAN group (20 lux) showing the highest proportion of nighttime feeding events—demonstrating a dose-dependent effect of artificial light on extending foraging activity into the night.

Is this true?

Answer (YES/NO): NO